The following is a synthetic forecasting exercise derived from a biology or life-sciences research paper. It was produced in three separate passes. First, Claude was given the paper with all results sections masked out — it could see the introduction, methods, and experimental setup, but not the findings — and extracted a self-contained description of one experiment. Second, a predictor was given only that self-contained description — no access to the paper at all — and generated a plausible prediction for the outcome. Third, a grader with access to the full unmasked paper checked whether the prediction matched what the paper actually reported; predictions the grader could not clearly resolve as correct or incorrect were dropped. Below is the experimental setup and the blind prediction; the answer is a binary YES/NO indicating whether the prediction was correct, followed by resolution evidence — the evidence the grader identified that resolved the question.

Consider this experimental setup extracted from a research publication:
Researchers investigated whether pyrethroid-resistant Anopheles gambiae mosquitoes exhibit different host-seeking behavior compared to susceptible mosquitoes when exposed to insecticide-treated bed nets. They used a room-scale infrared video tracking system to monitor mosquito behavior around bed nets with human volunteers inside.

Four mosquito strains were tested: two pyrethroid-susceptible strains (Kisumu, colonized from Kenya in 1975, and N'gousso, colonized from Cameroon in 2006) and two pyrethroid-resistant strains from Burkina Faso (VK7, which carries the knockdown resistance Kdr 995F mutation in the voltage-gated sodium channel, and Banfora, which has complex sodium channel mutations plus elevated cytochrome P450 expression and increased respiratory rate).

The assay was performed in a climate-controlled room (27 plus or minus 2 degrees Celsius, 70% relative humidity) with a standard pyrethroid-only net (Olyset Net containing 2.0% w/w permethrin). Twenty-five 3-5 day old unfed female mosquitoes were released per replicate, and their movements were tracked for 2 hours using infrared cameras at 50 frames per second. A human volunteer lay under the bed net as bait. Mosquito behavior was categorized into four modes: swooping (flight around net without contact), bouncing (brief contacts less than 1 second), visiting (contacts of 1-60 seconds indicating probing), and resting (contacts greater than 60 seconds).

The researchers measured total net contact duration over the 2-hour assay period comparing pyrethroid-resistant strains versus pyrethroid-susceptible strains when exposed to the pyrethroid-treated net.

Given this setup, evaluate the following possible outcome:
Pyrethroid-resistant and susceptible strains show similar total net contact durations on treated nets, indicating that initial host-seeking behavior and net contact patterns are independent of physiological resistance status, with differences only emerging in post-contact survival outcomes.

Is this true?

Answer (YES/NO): YES